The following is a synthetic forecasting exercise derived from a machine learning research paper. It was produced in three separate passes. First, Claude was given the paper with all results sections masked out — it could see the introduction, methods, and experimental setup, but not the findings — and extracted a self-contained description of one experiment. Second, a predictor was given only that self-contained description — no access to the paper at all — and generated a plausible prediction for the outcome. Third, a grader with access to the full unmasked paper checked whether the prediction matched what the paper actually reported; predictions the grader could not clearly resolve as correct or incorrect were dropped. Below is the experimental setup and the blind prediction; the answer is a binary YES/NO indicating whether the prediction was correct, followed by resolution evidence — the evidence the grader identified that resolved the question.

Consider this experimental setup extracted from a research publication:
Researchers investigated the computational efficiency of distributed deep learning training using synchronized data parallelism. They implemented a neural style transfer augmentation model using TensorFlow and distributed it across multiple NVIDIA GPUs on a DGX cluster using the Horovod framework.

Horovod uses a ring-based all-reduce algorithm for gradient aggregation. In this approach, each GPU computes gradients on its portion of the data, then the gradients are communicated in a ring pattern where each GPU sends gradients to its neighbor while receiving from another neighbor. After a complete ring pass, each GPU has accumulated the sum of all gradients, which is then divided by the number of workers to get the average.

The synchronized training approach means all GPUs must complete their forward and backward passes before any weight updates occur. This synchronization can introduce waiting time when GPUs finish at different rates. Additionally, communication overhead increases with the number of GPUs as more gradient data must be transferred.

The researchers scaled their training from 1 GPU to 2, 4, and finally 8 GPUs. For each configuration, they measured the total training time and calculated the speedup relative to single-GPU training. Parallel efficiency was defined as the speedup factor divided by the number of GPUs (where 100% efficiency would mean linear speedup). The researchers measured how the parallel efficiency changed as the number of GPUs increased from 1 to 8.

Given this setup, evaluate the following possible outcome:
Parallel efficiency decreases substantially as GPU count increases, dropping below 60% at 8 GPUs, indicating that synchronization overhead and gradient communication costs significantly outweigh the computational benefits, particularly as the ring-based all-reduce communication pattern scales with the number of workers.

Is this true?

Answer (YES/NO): NO